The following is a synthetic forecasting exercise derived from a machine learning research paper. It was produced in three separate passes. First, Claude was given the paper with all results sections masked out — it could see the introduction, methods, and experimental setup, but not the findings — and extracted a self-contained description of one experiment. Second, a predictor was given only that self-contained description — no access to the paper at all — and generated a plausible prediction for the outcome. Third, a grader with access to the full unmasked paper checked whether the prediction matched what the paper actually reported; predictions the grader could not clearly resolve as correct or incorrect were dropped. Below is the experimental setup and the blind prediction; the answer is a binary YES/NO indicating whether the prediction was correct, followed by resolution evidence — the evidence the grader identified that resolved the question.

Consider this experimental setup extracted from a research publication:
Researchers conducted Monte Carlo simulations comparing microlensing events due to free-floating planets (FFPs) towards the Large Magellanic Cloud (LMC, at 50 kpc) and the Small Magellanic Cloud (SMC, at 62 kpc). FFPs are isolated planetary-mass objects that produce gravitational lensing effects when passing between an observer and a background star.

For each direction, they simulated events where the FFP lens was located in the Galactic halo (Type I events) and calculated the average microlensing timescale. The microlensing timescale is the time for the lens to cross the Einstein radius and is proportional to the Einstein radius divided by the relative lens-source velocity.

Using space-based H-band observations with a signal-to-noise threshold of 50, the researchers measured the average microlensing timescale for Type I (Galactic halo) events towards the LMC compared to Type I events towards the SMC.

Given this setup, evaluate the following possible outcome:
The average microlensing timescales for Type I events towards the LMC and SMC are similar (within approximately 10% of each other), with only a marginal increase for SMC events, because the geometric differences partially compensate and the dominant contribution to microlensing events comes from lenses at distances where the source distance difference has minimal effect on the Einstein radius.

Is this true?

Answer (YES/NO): NO